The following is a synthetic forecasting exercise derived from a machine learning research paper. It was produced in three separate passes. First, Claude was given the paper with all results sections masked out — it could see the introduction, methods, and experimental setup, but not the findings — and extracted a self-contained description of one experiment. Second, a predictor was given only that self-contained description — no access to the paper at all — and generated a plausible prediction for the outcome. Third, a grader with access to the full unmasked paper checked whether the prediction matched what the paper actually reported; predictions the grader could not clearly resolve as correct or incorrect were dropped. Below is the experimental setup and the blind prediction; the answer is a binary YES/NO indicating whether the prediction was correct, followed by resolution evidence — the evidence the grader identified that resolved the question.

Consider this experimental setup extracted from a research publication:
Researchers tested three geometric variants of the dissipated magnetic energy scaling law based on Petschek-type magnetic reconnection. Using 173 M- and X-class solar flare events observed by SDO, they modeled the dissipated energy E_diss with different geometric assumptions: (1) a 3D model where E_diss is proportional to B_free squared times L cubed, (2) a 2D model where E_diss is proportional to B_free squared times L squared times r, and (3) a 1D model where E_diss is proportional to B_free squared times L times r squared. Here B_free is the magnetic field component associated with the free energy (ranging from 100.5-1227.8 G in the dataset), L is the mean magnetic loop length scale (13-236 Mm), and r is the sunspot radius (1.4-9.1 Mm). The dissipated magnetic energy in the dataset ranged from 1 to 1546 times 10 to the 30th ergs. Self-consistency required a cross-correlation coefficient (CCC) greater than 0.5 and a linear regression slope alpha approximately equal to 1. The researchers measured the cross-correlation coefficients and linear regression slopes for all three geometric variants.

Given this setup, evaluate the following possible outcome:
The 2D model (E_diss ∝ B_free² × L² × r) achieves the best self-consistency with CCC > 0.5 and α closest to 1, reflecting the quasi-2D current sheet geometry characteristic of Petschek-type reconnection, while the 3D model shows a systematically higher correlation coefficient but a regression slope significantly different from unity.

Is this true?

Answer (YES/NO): NO